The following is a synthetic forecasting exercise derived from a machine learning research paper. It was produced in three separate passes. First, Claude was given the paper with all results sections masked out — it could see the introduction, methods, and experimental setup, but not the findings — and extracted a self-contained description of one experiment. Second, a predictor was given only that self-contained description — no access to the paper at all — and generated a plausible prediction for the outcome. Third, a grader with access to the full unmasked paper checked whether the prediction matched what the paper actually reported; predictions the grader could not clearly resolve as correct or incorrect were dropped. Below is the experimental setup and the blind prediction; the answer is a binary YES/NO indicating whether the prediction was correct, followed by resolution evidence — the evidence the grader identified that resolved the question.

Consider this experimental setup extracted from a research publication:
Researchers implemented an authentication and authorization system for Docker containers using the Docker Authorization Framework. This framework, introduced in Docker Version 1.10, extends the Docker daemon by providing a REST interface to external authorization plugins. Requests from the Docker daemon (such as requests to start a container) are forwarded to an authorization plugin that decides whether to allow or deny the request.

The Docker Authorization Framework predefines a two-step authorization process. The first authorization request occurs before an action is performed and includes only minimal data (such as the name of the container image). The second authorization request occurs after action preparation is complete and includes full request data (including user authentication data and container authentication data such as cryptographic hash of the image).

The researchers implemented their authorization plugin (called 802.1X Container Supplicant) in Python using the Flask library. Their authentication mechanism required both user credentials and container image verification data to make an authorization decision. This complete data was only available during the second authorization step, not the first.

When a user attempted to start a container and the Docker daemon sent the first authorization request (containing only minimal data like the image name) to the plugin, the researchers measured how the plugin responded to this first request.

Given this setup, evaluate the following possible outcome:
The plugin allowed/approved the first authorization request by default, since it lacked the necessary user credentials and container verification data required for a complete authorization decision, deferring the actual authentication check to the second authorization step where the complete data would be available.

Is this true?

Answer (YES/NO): YES